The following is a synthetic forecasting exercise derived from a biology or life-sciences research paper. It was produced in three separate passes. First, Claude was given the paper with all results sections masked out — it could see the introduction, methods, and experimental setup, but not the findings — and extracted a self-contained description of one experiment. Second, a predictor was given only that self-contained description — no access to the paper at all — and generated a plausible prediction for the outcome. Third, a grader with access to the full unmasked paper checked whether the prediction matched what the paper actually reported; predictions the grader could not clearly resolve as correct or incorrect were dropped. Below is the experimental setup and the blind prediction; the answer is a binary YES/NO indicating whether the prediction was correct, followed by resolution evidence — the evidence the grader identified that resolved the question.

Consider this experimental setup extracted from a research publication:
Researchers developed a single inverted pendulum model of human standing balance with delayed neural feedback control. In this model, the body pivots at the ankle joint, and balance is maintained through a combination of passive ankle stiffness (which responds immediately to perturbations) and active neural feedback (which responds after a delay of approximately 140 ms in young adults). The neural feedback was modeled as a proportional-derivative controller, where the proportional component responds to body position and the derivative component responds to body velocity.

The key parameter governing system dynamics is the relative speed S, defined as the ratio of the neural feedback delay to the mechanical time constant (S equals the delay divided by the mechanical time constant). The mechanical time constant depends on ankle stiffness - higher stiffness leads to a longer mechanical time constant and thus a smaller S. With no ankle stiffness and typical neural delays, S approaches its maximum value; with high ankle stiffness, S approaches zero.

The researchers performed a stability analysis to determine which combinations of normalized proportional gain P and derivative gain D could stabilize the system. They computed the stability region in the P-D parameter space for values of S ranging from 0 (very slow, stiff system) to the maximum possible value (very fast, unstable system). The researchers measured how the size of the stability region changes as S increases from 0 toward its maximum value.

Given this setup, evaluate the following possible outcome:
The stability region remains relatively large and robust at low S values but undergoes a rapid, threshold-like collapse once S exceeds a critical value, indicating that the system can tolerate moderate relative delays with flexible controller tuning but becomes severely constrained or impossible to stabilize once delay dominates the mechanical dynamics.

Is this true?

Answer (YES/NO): NO